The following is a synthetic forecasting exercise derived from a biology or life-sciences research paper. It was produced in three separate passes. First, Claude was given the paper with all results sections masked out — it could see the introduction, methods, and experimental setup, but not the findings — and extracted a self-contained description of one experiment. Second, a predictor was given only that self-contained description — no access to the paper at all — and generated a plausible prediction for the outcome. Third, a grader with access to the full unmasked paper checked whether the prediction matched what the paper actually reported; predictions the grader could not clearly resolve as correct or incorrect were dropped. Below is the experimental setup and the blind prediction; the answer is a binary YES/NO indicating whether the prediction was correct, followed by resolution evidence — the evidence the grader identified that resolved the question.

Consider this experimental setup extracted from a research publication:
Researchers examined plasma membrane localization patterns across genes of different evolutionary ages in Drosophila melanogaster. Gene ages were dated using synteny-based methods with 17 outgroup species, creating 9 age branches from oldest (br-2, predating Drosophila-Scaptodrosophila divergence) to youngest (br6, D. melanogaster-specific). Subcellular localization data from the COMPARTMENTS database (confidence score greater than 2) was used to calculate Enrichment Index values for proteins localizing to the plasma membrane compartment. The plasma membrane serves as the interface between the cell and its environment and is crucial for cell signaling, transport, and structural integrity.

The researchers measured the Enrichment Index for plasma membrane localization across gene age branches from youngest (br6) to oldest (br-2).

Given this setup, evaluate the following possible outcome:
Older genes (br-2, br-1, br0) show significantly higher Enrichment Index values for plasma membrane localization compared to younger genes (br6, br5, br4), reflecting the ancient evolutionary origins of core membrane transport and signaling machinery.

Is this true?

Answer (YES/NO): YES